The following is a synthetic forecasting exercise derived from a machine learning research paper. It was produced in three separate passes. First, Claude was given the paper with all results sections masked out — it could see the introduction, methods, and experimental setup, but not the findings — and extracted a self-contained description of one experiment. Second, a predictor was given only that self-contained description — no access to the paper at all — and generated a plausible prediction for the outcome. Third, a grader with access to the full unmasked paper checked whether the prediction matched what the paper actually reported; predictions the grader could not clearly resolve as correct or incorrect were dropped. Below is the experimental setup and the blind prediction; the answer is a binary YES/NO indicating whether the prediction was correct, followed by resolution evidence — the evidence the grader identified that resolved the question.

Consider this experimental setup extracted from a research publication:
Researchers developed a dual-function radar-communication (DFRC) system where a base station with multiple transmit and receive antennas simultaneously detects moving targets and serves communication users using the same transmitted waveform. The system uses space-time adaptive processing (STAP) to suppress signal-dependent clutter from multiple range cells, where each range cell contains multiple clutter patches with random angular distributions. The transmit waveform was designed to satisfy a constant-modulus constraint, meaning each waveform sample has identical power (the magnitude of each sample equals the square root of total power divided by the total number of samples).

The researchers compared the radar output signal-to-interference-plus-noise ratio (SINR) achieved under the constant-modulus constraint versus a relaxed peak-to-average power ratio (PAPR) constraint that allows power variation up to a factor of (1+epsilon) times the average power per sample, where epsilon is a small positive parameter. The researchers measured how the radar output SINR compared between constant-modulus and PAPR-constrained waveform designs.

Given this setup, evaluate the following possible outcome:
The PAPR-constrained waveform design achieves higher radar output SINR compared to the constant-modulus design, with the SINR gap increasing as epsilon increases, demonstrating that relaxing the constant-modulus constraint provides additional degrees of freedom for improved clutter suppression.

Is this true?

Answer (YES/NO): NO